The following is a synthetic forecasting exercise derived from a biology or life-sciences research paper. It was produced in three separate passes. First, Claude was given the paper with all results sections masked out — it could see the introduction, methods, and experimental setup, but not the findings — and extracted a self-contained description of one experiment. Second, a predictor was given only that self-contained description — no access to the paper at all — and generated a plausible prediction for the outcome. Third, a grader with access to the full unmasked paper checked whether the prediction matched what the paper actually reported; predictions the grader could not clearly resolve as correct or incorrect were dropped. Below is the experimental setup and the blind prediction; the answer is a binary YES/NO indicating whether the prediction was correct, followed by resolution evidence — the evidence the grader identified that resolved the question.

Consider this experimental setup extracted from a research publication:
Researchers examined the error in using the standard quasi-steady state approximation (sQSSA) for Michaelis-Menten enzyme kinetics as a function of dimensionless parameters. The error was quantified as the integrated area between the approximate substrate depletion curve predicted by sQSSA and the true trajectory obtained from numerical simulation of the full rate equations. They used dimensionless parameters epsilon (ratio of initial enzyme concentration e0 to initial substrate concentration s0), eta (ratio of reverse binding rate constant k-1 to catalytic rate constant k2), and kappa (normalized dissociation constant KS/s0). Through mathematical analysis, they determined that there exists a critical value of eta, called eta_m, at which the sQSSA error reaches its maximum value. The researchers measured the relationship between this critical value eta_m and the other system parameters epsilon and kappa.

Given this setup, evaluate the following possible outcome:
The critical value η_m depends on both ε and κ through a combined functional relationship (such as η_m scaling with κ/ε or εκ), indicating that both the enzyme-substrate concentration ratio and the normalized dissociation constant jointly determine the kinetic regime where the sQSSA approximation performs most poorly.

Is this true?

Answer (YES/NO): NO